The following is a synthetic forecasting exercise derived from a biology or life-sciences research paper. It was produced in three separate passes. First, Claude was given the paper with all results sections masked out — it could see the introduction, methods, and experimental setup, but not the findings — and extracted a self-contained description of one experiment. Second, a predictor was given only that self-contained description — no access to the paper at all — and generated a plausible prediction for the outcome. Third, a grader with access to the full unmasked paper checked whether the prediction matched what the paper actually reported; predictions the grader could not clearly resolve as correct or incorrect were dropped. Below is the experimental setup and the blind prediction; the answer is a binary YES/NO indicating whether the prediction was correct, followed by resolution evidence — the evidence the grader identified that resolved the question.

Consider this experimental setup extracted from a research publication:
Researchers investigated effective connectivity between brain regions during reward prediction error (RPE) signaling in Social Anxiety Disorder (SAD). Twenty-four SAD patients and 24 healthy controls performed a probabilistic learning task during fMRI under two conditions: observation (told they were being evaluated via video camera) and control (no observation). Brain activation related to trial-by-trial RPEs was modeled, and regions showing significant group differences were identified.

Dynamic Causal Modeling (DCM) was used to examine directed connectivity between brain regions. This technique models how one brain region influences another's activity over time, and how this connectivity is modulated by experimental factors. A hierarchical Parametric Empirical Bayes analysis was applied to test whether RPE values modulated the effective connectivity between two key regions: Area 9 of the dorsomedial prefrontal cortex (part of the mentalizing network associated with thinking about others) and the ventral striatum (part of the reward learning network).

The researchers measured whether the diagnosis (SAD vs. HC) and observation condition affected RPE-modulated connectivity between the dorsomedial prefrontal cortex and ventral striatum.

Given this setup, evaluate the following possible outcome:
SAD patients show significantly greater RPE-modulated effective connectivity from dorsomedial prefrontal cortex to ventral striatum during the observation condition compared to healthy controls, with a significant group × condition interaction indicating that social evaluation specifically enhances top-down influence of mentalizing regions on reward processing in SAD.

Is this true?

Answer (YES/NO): NO